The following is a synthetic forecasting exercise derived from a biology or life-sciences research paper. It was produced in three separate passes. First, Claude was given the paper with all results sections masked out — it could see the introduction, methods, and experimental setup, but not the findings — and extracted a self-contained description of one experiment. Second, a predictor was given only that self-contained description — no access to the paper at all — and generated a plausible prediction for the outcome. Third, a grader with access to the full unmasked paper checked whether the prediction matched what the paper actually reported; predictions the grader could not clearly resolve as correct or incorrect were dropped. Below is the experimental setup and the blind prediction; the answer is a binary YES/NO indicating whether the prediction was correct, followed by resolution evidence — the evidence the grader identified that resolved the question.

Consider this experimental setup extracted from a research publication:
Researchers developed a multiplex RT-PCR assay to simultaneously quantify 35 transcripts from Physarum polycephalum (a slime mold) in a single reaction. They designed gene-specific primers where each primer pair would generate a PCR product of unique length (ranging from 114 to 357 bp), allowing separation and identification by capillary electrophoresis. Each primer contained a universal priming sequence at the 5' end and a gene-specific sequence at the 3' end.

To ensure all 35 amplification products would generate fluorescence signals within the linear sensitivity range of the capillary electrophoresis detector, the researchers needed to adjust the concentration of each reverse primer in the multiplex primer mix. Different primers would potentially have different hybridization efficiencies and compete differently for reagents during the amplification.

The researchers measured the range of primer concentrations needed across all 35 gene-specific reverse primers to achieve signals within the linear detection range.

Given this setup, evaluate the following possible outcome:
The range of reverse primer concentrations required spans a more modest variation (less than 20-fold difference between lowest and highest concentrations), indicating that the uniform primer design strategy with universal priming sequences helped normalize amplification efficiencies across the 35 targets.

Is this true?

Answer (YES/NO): NO